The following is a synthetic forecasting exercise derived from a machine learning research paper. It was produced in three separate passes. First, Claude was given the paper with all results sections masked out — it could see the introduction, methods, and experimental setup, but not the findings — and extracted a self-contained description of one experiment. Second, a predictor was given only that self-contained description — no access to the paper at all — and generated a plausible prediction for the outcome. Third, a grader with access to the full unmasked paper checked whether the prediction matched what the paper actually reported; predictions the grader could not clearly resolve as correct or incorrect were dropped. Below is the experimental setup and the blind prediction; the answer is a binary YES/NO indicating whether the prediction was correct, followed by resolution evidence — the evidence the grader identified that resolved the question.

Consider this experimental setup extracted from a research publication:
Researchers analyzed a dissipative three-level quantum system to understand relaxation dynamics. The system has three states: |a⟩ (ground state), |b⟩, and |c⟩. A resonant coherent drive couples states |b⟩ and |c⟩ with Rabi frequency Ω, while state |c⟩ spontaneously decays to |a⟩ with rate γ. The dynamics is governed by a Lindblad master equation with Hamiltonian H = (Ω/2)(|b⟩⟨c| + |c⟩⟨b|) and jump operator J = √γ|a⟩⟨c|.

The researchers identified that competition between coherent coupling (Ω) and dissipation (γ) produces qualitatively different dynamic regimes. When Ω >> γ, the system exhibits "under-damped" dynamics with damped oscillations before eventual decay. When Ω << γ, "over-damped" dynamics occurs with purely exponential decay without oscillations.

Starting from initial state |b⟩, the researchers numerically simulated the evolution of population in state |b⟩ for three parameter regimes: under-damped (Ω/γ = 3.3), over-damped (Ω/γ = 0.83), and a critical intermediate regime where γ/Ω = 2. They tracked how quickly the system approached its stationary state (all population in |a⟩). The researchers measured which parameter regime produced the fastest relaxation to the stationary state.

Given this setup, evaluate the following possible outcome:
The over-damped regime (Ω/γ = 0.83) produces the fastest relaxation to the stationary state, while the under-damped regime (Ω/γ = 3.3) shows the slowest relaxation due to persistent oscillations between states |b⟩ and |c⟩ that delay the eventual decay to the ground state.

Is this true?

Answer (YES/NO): NO